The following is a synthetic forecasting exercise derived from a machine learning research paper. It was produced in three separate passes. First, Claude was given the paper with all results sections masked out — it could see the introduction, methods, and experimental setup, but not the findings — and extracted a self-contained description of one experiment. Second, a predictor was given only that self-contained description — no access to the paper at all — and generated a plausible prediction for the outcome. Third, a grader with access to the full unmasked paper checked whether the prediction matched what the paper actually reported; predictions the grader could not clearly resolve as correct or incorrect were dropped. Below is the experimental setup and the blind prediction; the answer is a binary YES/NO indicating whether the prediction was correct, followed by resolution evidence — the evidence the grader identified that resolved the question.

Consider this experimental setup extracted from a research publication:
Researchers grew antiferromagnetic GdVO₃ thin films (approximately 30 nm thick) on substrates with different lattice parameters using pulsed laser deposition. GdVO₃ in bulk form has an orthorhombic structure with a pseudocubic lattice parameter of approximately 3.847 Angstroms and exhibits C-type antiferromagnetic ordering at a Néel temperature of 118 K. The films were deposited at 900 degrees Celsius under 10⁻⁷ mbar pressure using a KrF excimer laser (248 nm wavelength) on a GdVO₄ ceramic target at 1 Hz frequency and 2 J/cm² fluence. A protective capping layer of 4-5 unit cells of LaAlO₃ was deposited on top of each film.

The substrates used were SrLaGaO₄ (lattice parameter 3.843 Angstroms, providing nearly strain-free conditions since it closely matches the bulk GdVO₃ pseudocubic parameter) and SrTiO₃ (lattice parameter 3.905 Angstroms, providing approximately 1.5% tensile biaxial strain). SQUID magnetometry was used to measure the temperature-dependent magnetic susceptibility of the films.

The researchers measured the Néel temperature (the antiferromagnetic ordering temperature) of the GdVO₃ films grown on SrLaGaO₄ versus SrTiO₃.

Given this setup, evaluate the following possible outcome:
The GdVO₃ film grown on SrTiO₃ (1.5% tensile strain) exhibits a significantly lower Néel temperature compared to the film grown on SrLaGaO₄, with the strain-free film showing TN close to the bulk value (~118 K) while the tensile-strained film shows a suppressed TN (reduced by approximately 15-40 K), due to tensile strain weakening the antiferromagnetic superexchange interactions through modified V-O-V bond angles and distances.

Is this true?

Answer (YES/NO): NO